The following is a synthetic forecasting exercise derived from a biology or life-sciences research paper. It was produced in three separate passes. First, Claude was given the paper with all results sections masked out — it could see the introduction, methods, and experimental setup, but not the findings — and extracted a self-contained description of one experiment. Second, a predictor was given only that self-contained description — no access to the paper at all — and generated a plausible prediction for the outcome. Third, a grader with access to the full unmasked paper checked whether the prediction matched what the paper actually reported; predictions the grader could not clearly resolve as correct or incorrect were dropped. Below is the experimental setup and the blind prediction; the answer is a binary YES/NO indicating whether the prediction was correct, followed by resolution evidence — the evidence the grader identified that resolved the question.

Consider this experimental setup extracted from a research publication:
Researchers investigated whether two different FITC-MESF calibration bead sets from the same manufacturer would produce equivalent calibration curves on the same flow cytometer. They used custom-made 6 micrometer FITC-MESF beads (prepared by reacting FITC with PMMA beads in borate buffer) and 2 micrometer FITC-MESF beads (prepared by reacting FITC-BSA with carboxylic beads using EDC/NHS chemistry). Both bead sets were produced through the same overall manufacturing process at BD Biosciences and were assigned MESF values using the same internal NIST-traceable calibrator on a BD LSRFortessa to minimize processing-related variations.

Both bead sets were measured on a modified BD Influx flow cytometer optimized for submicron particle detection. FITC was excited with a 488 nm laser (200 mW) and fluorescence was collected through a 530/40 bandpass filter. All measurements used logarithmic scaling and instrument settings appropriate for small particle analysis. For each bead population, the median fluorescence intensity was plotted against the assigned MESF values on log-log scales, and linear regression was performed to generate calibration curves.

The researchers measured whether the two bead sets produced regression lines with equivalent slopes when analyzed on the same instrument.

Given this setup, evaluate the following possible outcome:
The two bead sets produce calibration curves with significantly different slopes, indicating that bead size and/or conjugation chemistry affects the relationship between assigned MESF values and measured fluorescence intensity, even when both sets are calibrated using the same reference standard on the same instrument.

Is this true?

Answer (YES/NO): YES